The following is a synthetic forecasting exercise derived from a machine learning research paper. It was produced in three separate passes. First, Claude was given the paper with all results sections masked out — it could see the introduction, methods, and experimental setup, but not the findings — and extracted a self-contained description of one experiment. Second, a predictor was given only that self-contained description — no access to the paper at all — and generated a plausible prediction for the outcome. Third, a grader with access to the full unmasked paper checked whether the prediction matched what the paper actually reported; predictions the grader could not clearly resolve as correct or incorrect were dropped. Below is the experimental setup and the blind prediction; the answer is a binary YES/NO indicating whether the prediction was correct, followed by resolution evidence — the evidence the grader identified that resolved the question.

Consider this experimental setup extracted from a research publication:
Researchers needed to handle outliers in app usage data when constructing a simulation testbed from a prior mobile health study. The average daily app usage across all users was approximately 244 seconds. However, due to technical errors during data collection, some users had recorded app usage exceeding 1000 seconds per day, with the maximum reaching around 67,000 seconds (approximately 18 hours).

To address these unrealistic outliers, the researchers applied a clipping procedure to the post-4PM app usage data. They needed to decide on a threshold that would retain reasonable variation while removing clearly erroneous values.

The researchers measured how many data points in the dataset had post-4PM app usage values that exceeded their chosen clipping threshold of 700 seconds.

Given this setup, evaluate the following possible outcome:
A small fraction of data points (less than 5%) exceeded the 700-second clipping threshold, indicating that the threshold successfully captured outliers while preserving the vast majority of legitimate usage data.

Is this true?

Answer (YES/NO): YES